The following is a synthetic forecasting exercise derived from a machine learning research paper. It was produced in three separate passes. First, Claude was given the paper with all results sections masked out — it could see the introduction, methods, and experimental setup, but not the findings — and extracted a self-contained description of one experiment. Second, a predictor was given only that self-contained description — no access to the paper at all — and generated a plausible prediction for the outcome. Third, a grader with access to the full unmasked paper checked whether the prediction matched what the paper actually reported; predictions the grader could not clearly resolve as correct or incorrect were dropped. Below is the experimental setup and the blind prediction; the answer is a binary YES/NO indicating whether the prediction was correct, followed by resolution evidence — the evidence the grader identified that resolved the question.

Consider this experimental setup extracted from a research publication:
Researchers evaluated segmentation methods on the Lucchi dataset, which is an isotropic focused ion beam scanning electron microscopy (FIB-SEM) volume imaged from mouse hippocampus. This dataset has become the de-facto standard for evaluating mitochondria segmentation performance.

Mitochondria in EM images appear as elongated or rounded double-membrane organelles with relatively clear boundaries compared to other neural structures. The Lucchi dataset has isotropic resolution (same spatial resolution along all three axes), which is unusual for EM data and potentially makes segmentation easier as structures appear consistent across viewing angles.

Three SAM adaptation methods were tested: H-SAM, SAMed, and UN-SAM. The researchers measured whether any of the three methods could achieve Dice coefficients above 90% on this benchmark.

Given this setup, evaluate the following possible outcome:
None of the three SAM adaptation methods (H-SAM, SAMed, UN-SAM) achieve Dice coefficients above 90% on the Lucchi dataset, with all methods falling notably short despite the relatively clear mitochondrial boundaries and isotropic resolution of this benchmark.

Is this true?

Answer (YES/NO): NO